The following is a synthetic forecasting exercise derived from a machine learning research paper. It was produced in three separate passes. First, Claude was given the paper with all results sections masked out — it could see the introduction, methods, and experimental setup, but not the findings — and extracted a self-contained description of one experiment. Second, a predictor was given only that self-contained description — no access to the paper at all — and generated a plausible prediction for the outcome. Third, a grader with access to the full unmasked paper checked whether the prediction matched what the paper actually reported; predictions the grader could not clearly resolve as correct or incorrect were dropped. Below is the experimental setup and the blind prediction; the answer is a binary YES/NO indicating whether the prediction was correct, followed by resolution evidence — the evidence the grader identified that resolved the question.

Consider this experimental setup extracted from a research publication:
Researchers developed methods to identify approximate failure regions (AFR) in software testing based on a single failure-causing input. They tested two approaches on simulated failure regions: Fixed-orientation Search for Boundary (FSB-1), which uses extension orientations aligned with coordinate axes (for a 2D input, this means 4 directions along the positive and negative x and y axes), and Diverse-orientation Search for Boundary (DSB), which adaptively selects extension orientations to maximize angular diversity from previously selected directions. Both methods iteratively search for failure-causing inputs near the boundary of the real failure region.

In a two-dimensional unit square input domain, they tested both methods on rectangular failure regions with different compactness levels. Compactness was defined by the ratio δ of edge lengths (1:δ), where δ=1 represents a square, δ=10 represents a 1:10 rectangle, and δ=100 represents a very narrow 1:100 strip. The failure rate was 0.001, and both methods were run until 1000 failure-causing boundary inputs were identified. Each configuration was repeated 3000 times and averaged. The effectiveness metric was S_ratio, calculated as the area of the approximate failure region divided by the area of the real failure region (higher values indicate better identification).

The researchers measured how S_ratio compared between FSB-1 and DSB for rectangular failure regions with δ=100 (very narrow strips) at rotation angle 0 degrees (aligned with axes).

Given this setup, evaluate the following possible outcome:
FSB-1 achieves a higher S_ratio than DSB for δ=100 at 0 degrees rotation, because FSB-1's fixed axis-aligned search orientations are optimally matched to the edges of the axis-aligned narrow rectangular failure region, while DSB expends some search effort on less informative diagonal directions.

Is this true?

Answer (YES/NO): YES